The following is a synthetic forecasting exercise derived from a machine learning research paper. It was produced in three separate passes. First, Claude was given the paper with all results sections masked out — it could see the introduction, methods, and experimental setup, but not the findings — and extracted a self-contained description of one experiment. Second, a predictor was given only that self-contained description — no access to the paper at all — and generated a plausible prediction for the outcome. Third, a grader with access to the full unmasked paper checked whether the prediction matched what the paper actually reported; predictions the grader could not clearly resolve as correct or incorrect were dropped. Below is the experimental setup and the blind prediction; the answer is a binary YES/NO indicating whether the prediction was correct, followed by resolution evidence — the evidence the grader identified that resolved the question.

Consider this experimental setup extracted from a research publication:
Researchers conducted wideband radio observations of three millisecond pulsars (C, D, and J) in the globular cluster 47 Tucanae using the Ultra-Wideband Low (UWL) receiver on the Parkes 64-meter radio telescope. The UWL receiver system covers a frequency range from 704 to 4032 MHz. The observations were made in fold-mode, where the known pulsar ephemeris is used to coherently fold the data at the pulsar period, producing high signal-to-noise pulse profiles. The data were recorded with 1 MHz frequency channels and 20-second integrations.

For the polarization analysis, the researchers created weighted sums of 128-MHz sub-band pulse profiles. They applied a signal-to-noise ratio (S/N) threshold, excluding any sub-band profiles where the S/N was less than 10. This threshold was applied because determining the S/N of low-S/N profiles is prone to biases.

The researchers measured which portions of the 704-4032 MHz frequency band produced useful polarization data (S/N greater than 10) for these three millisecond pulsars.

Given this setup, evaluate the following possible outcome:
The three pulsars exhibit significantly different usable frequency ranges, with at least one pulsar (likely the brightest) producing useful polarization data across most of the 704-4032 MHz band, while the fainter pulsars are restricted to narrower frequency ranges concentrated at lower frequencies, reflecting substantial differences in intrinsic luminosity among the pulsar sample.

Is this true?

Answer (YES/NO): NO